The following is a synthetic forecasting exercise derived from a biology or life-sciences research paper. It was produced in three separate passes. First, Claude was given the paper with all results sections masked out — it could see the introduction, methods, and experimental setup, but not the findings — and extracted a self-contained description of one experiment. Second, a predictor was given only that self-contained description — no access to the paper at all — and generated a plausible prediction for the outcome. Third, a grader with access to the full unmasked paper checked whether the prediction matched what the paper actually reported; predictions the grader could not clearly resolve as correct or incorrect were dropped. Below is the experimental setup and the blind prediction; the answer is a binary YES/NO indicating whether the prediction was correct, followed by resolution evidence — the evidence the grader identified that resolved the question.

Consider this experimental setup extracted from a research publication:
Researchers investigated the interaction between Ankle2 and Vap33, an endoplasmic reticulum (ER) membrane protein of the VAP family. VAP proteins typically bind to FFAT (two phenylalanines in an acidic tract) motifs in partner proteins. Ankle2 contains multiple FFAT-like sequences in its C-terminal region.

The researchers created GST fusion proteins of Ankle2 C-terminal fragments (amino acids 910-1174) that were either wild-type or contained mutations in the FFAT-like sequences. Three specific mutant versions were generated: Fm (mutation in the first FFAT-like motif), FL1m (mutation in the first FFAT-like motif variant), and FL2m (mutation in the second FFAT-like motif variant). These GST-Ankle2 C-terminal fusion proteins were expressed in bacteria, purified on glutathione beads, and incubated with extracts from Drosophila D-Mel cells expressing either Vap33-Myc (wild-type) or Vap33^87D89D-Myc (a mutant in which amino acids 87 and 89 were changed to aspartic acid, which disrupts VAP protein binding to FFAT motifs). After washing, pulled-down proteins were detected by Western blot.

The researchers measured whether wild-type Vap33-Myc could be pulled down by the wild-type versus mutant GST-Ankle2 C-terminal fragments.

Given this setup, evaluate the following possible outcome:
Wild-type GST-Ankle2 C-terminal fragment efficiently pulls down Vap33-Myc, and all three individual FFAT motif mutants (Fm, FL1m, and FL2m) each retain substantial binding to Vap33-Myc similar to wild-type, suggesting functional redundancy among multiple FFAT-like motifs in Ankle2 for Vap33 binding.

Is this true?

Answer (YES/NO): NO